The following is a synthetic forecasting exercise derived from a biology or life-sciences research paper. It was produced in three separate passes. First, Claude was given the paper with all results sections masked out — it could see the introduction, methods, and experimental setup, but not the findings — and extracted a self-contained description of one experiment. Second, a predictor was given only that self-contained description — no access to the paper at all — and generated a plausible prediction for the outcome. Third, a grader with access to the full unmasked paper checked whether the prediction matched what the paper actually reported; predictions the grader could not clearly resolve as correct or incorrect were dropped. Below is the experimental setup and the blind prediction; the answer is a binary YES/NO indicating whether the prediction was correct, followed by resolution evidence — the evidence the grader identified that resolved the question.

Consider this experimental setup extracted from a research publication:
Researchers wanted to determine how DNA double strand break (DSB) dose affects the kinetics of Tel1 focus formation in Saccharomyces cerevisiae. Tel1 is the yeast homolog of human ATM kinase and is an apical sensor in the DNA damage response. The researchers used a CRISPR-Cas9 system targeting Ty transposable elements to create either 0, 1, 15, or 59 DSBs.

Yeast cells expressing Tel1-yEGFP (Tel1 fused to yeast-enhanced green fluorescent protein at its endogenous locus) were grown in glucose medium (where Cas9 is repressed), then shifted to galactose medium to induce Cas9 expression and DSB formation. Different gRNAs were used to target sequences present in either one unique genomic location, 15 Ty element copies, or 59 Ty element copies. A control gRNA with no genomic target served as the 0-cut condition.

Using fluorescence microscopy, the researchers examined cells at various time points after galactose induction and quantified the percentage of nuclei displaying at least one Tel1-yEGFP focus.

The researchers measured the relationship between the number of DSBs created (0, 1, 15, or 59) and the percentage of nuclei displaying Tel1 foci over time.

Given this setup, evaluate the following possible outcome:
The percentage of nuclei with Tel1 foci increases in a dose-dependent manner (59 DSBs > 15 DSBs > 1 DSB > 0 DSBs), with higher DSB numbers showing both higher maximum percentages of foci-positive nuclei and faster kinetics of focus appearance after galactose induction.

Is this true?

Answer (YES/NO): NO